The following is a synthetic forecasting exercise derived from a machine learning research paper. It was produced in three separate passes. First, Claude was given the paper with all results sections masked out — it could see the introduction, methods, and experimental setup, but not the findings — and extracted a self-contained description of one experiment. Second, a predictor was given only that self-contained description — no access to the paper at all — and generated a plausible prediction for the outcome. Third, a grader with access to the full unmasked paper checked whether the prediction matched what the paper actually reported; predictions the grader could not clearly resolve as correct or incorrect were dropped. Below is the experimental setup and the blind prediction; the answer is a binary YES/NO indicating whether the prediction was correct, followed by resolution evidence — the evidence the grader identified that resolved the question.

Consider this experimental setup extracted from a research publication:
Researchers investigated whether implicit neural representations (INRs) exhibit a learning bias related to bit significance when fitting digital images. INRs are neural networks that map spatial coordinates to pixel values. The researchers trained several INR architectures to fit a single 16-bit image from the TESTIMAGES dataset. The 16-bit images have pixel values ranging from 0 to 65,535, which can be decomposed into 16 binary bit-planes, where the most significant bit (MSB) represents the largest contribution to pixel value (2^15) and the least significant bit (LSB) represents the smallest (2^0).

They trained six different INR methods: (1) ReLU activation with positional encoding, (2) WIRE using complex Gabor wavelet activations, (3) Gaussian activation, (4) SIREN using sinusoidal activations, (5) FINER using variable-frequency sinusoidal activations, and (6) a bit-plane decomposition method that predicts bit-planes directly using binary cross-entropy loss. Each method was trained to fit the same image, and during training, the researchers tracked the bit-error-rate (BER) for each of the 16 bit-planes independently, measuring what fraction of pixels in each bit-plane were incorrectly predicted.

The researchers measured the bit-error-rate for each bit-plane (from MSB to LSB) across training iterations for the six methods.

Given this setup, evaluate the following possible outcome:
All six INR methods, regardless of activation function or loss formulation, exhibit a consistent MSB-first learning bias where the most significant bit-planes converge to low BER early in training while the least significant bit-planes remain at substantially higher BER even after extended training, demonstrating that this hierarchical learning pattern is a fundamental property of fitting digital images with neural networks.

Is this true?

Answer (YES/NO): NO